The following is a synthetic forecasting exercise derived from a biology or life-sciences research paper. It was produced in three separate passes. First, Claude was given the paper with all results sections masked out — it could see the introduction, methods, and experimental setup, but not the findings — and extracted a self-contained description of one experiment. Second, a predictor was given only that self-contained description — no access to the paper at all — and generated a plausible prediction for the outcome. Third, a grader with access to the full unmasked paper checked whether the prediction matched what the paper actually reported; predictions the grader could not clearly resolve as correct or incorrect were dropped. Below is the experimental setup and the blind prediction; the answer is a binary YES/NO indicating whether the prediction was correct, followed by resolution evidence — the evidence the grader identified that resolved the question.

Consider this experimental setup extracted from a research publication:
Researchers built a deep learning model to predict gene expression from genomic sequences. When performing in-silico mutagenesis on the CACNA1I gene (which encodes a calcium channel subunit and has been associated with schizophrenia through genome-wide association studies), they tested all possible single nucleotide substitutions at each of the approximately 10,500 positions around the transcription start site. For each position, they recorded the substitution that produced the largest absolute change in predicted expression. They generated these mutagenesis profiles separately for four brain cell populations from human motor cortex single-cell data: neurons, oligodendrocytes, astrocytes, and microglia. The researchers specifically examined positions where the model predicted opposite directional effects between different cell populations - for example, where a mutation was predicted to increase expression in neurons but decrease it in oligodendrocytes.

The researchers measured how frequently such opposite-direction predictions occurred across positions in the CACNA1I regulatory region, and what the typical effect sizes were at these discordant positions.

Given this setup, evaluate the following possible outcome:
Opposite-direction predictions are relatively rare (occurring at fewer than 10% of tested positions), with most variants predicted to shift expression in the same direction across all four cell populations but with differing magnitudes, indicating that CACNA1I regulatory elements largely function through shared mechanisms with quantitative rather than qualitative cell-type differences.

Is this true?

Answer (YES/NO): YES